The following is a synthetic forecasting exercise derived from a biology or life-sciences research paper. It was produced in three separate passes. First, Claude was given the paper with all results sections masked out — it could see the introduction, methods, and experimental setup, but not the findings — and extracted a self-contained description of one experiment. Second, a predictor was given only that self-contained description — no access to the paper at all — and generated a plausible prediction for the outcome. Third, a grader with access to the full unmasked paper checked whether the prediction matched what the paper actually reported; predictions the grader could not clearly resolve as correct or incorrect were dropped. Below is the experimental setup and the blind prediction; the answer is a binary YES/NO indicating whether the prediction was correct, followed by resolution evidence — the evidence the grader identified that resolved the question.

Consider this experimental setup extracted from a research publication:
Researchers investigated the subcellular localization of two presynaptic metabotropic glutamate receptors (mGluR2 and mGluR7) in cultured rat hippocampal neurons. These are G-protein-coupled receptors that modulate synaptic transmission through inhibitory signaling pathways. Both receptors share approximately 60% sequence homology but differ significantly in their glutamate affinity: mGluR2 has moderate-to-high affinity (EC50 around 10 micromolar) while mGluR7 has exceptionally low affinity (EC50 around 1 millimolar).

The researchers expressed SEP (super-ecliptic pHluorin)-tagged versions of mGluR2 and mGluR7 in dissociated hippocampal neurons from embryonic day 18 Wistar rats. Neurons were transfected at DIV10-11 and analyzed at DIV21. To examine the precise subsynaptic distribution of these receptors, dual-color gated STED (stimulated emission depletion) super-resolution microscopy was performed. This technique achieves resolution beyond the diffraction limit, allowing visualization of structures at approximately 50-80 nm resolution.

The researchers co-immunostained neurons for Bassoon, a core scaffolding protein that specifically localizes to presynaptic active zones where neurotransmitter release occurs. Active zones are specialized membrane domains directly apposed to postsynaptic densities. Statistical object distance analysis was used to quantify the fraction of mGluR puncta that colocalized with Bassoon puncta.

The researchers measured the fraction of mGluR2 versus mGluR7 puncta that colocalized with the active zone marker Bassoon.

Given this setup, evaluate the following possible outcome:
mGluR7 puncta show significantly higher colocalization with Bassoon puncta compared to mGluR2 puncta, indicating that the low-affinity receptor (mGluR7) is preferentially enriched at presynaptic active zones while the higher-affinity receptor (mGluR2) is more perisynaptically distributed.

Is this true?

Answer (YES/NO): YES